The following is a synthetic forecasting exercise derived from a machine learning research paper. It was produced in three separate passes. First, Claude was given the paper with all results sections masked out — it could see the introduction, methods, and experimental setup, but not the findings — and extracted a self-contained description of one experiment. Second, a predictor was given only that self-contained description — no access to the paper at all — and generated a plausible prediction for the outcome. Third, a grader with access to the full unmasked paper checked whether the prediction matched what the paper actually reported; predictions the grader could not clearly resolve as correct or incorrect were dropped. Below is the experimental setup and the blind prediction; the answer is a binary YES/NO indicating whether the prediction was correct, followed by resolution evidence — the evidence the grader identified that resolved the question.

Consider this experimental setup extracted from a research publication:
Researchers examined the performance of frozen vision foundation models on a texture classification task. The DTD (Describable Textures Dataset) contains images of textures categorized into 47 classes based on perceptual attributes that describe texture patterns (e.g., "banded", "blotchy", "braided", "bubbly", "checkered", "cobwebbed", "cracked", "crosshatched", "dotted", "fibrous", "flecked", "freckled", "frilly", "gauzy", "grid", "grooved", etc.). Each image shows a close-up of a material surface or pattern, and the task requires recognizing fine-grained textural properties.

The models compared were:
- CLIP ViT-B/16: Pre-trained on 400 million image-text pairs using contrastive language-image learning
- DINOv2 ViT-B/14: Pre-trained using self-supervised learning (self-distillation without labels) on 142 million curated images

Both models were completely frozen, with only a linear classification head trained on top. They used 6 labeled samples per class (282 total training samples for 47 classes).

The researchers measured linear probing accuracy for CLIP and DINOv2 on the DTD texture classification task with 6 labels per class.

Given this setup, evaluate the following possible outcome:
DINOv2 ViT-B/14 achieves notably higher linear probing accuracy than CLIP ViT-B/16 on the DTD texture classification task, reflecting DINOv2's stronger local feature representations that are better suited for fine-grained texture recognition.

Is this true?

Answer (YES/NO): YES